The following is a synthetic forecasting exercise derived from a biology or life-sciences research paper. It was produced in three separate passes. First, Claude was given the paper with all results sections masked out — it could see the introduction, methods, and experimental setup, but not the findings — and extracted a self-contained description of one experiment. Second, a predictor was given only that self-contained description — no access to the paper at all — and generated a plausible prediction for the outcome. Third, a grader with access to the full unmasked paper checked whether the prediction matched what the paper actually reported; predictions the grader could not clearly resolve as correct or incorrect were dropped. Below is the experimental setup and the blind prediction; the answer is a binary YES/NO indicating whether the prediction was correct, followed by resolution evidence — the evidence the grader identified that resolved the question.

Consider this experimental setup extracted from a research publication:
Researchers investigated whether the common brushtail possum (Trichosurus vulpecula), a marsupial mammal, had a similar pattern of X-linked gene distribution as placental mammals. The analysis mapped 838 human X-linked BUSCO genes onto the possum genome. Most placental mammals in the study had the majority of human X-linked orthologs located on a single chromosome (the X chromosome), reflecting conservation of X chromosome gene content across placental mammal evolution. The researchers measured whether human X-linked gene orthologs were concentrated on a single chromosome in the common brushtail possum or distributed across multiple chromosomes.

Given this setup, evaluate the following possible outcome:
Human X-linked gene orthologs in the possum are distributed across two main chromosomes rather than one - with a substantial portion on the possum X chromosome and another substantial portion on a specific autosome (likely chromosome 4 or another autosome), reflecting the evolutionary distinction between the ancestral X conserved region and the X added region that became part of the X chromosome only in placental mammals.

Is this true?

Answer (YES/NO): YES